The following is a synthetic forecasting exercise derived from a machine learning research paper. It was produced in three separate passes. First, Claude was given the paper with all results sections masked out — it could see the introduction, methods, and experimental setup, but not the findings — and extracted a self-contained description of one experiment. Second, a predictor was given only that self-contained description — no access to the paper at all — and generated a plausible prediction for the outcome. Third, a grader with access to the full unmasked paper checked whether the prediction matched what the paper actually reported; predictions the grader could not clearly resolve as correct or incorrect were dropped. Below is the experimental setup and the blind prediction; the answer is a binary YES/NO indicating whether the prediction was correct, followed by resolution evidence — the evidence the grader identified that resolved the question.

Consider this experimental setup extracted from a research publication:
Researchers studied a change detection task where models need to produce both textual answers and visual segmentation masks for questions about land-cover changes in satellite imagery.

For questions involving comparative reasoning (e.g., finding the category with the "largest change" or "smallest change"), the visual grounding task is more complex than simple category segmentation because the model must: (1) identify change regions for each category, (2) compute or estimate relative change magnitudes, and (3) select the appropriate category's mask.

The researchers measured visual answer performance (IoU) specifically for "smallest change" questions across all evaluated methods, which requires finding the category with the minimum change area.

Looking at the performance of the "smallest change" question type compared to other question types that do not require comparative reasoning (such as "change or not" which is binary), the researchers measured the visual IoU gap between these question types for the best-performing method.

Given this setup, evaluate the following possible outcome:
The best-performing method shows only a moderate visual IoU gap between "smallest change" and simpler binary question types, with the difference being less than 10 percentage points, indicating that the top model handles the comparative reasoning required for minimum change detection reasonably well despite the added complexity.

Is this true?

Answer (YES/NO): NO